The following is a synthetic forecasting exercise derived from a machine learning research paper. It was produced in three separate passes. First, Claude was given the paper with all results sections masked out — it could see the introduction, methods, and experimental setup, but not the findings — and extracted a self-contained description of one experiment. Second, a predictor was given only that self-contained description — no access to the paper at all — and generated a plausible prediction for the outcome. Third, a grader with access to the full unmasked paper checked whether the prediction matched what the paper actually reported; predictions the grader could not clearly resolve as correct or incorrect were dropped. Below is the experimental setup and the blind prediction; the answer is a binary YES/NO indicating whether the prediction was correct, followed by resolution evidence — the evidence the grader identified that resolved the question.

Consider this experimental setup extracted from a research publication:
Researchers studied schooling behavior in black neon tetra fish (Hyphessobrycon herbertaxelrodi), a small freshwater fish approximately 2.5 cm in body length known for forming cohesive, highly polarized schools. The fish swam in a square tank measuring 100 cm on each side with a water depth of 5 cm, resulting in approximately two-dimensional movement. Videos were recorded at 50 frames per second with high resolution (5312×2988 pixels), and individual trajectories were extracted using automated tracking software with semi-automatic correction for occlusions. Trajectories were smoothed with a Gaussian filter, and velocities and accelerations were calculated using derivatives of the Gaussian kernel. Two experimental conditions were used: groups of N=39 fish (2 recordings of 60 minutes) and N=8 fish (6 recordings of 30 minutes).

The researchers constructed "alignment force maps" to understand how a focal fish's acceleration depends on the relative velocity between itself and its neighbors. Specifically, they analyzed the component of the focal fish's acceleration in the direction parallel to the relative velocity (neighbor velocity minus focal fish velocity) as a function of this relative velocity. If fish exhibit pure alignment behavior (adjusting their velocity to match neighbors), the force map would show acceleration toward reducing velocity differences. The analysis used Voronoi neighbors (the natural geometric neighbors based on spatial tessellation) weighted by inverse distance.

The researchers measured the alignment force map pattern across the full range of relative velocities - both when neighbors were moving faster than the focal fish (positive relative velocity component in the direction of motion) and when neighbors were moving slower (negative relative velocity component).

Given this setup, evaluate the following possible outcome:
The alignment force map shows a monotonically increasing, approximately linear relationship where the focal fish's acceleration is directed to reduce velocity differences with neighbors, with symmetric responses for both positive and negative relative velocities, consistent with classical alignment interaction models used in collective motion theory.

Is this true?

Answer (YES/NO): NO